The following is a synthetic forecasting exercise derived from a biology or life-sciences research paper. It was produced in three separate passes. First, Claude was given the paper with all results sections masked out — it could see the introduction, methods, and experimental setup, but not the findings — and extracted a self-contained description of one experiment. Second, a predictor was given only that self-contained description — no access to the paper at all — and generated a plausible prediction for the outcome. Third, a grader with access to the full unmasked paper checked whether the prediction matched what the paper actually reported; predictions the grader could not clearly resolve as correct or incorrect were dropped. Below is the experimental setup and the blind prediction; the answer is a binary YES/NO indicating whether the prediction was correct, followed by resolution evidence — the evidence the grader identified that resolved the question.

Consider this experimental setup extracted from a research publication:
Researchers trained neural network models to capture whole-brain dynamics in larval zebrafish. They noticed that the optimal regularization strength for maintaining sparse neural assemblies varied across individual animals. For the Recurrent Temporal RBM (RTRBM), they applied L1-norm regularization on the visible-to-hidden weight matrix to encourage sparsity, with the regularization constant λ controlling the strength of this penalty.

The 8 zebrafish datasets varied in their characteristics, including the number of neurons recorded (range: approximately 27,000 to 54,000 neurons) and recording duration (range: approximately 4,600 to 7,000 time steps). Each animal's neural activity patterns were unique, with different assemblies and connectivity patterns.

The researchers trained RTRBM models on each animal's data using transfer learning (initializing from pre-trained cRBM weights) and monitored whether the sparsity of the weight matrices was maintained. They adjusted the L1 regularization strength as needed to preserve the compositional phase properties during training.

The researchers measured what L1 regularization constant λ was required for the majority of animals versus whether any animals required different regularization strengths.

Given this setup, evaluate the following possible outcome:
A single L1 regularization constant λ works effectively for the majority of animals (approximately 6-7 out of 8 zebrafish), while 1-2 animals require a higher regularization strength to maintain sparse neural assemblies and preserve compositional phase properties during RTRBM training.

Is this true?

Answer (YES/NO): NO